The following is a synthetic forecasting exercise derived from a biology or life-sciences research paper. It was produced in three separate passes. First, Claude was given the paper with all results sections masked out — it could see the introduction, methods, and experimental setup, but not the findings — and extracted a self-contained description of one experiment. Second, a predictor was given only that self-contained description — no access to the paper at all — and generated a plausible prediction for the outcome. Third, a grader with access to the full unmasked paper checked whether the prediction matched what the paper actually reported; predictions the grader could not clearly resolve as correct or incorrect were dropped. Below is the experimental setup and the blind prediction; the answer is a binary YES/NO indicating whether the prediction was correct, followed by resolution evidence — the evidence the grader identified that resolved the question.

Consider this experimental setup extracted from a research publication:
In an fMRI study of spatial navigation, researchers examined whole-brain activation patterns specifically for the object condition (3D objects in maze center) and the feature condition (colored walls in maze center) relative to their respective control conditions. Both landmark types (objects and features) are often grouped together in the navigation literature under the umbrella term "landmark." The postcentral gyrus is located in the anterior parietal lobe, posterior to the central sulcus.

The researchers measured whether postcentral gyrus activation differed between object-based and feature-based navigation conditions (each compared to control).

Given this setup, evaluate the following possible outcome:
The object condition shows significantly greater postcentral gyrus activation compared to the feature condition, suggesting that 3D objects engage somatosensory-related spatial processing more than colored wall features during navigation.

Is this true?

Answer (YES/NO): NO